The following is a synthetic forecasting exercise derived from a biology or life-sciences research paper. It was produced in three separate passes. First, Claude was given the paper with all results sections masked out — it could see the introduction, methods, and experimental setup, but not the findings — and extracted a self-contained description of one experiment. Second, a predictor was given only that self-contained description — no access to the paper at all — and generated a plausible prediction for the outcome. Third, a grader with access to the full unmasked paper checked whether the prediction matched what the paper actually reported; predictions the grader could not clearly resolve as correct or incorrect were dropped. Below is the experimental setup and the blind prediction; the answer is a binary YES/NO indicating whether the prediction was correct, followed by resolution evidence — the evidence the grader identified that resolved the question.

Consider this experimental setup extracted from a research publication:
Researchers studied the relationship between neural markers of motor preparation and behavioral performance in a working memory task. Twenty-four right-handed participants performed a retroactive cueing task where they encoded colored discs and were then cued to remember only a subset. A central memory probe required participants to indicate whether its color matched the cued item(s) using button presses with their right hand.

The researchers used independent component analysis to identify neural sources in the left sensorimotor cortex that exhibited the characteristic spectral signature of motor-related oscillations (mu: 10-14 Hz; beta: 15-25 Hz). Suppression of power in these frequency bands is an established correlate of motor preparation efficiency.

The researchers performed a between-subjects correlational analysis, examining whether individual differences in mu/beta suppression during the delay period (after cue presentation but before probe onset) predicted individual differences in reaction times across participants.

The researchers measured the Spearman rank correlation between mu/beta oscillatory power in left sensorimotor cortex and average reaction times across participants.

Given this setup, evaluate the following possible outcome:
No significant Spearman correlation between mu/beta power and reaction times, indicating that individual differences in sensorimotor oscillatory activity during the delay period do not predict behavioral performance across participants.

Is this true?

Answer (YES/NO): NO